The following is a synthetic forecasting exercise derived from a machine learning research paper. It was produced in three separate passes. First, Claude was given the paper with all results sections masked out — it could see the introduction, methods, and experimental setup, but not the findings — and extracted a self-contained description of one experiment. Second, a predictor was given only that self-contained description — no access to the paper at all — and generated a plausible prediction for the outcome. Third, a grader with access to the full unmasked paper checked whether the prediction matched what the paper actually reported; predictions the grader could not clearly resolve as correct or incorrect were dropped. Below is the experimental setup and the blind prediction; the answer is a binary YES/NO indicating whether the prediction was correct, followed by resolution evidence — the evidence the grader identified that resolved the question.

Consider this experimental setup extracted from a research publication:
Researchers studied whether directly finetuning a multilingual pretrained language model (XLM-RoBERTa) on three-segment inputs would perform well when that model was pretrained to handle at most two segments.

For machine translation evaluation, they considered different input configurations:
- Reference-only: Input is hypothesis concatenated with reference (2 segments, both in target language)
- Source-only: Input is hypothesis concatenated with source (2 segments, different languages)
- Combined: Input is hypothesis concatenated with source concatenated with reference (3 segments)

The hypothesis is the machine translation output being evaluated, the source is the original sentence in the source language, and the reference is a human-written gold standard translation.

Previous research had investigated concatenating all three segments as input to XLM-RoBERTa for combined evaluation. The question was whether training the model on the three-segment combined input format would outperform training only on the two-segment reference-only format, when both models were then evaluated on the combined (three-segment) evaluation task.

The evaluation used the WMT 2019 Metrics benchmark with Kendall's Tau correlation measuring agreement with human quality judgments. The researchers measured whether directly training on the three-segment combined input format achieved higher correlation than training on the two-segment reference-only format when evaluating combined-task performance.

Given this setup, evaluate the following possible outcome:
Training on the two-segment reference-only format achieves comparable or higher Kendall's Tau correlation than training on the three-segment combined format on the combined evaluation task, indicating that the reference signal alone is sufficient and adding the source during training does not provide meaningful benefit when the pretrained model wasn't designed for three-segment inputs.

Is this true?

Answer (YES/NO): YES